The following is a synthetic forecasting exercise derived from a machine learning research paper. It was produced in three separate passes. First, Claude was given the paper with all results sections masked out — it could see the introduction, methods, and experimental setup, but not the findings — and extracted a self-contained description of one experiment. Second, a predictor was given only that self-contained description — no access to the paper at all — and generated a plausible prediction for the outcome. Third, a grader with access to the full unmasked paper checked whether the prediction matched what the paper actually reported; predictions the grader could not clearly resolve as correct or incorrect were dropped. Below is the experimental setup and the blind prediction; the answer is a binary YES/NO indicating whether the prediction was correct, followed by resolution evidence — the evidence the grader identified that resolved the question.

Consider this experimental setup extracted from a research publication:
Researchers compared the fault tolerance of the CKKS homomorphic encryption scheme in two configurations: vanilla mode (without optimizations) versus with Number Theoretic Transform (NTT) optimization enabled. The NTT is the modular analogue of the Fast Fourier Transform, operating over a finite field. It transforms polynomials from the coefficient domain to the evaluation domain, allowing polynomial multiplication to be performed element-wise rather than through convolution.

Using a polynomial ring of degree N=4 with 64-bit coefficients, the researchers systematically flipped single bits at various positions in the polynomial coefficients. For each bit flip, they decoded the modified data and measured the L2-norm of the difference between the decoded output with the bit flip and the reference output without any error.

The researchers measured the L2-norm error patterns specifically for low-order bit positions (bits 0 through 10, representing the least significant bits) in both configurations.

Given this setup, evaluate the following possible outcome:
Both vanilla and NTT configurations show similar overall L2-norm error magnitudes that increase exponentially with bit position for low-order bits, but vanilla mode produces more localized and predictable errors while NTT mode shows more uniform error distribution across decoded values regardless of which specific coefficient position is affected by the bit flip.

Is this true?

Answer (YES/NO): NO